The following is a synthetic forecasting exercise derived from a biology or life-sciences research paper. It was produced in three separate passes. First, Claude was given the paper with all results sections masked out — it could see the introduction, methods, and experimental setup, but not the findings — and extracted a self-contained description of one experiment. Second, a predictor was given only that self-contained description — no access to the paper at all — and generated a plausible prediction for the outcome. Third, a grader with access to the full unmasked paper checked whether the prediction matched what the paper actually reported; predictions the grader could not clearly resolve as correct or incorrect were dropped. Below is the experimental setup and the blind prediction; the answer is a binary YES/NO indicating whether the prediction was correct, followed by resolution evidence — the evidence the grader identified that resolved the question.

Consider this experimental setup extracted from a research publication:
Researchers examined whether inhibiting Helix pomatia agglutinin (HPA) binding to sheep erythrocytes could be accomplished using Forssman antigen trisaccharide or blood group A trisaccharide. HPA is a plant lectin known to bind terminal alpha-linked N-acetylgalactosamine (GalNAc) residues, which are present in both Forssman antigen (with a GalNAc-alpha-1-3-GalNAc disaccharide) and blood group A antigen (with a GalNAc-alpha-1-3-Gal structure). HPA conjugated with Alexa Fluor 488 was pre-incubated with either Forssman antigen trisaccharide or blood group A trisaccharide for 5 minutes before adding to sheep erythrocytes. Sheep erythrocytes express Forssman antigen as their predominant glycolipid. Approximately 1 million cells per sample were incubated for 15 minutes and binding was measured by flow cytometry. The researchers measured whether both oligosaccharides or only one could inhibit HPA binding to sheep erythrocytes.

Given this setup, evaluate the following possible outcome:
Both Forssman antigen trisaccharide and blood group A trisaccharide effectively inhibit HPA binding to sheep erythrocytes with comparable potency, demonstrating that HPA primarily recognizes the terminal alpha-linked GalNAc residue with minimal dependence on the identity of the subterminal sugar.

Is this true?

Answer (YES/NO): YES